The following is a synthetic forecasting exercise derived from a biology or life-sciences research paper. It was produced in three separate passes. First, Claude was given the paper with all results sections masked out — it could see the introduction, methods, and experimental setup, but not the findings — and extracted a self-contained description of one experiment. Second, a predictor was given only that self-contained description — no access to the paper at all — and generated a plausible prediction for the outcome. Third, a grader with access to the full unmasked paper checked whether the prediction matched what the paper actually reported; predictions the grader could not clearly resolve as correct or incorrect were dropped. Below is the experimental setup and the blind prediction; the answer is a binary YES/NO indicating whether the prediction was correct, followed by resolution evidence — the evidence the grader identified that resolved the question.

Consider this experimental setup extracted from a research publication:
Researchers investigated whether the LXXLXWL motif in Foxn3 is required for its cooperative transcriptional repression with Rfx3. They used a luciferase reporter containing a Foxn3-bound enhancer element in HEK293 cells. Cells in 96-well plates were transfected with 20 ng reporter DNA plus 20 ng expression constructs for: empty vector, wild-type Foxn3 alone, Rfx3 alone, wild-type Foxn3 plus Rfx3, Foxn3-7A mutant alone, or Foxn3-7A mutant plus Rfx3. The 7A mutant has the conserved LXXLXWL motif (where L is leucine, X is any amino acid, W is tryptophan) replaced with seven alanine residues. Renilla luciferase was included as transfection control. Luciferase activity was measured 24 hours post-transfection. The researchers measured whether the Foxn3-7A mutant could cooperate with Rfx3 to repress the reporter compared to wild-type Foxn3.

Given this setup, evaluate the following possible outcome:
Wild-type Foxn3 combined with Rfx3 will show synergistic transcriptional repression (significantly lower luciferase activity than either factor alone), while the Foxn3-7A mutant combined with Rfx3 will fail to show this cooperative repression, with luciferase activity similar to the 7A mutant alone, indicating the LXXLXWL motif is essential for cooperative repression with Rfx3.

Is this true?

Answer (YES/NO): YES